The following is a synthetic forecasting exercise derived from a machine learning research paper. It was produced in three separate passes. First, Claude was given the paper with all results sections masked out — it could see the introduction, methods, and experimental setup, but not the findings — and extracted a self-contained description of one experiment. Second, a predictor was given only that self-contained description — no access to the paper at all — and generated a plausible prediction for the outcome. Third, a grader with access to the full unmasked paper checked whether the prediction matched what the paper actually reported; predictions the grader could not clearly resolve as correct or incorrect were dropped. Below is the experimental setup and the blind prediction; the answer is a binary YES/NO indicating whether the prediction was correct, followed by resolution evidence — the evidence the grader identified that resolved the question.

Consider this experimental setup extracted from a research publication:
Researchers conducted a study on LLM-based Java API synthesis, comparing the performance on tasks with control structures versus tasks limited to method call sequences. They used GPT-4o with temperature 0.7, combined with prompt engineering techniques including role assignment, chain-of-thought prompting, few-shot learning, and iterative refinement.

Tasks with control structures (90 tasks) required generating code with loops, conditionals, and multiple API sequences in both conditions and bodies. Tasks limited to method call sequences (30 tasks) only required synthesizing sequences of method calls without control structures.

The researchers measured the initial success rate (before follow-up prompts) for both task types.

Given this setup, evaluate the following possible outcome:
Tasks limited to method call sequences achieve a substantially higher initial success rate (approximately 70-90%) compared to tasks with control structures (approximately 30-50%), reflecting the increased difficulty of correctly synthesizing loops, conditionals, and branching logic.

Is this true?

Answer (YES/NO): NO